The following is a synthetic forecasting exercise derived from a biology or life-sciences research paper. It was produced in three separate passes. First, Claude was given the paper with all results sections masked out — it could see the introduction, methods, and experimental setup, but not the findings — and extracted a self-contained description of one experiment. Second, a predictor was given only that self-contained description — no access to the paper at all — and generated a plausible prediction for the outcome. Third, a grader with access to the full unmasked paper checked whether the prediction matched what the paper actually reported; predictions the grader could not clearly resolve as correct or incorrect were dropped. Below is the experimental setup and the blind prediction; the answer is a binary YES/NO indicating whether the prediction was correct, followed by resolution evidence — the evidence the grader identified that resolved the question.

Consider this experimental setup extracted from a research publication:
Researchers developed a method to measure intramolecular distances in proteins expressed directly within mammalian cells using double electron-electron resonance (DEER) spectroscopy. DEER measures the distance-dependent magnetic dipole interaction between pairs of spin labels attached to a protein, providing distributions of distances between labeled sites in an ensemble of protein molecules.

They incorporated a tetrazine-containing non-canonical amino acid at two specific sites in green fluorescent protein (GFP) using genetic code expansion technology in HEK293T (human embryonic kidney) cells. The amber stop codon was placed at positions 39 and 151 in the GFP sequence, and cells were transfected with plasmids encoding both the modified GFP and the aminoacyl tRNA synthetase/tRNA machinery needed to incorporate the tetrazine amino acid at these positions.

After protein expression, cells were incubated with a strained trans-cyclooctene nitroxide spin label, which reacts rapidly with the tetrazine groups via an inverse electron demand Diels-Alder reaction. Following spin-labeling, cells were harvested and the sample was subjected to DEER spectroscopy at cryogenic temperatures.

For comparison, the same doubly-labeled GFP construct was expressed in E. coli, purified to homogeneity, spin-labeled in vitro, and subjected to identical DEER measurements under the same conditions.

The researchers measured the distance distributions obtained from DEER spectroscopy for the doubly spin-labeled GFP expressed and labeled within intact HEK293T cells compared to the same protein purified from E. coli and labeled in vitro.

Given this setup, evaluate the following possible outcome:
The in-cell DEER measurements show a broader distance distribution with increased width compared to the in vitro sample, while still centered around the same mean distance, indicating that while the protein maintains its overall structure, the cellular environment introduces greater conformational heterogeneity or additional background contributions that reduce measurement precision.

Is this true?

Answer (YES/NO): NO